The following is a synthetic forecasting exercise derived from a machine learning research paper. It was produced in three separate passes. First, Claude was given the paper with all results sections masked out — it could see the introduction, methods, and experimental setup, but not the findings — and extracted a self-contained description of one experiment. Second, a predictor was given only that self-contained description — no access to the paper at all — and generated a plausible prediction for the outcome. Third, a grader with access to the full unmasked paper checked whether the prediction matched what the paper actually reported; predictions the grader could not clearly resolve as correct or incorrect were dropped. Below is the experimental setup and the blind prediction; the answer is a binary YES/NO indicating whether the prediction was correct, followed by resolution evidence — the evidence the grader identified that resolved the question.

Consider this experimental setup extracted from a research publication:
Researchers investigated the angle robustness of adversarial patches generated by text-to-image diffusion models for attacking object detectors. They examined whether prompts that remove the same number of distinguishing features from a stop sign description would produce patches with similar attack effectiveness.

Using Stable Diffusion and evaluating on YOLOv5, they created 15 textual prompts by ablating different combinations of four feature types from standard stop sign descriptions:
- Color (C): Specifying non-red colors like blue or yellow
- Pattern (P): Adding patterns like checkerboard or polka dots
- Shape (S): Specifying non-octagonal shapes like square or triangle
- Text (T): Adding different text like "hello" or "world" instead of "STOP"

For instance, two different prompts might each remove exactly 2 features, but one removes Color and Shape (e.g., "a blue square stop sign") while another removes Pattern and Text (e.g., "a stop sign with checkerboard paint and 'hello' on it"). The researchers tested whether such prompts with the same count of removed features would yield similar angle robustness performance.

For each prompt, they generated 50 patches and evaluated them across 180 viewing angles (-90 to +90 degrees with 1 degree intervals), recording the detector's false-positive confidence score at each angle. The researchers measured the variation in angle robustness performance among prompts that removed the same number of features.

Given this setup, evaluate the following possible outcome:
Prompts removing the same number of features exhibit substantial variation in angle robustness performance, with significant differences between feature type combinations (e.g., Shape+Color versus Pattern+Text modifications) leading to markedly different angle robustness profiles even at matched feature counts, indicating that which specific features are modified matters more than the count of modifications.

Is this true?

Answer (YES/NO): YES